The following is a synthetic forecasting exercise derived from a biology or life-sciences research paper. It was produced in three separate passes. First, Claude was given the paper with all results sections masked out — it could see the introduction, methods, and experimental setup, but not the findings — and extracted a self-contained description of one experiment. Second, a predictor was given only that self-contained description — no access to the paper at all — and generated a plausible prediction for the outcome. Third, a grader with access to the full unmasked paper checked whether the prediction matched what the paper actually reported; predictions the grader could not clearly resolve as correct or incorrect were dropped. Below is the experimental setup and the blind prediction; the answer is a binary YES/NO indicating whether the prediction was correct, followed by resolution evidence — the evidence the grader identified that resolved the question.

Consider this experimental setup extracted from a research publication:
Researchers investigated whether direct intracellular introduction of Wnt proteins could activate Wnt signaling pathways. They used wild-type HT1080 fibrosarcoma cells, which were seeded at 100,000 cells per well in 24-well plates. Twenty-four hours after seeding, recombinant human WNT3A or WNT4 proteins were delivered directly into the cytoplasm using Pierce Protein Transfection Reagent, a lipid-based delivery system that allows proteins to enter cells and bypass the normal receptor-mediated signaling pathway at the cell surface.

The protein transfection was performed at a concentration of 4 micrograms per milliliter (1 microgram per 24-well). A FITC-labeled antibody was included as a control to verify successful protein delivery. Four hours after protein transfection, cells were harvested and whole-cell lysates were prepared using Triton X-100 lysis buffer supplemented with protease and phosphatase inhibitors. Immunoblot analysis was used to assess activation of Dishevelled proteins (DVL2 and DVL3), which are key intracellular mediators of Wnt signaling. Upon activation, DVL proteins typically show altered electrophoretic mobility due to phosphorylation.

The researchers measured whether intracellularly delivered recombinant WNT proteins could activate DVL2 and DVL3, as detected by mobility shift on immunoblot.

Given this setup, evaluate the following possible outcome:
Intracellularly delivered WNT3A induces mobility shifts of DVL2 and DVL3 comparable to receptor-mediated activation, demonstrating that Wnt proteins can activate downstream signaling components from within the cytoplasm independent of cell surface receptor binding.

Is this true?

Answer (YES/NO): YES